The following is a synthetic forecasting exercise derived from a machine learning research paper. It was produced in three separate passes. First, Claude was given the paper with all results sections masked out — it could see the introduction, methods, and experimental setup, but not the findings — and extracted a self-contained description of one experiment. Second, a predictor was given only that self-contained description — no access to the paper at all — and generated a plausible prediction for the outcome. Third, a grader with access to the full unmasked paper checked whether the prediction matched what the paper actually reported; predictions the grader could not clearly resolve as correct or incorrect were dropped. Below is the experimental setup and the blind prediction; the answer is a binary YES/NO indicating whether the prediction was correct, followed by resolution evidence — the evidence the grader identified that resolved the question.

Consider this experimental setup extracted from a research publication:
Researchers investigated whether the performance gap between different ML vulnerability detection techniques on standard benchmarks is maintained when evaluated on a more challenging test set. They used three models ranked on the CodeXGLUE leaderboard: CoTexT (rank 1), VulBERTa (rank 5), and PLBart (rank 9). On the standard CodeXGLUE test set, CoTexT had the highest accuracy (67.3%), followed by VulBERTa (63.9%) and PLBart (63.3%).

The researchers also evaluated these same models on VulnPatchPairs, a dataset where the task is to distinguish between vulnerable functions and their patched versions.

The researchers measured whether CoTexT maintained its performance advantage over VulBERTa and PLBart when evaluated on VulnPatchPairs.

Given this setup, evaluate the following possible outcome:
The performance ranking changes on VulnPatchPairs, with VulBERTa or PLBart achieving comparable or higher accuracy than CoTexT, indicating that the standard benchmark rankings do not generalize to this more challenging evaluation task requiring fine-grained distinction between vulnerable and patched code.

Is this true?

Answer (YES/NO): YES